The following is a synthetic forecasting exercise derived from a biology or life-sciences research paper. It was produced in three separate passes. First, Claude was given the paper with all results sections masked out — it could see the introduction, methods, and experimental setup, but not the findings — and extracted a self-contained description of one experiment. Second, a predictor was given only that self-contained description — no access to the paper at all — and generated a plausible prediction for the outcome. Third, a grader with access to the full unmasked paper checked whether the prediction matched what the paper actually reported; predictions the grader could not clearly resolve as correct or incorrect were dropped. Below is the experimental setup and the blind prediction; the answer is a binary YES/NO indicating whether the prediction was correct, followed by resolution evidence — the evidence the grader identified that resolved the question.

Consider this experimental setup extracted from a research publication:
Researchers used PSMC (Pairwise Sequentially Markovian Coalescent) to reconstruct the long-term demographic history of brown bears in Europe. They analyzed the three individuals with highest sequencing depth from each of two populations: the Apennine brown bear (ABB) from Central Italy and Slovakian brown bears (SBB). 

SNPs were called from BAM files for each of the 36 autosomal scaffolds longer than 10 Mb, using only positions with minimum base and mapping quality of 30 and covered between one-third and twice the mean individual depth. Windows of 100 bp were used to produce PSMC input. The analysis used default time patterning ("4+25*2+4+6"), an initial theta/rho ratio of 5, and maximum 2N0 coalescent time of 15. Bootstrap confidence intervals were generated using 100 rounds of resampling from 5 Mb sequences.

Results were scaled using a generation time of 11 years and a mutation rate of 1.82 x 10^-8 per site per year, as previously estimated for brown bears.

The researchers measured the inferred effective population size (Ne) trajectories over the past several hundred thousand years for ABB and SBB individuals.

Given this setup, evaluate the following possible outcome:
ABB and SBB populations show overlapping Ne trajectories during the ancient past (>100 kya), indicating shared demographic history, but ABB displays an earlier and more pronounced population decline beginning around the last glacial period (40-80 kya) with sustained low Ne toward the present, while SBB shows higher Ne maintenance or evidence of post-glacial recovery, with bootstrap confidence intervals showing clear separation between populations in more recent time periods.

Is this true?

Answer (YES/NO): NO